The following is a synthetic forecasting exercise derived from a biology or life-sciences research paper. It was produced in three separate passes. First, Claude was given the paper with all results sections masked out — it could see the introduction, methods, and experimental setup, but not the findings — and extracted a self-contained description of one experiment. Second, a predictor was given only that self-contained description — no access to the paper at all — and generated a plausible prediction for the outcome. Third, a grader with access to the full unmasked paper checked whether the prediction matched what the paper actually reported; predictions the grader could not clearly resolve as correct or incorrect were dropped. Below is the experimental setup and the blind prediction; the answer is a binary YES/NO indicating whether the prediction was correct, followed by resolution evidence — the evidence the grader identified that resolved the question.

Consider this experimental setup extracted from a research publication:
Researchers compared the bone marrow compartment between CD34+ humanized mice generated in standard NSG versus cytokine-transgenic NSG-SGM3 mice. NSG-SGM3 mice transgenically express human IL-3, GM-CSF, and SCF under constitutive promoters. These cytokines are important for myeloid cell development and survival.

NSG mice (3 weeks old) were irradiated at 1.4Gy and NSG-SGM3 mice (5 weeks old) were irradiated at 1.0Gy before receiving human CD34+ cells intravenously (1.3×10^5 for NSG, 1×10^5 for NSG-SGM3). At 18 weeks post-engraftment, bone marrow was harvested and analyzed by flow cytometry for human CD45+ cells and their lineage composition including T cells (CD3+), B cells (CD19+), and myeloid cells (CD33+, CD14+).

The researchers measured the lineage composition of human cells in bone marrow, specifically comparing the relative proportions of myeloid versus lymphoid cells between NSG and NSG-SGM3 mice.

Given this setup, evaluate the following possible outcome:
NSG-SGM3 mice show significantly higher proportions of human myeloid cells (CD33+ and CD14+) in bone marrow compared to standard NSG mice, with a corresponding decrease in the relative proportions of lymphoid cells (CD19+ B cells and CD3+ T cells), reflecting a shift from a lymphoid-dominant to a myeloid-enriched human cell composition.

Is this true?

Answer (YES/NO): NO